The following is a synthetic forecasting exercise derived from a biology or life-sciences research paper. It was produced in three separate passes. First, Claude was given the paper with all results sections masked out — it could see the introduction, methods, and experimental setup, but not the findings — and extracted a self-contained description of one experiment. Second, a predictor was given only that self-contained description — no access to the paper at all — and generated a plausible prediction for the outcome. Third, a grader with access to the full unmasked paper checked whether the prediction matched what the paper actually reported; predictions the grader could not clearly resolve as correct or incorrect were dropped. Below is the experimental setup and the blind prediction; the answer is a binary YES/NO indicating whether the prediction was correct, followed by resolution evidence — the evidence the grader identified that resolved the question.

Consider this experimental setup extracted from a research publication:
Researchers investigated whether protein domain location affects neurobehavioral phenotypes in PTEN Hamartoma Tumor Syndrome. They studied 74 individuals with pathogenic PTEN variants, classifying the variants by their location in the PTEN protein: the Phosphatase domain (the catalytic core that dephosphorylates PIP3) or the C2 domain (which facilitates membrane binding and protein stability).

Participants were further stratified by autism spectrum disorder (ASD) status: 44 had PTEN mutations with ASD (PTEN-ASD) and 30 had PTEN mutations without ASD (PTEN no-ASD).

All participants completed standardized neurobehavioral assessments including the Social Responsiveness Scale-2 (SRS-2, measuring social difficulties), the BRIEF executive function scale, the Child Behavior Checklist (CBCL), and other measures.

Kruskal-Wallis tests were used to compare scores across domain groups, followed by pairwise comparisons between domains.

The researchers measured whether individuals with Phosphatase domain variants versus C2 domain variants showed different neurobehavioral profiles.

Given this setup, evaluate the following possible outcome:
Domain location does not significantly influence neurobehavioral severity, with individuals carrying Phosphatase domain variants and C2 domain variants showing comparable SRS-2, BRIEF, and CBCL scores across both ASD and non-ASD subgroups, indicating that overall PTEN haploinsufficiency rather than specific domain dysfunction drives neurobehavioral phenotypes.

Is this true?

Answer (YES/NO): NO